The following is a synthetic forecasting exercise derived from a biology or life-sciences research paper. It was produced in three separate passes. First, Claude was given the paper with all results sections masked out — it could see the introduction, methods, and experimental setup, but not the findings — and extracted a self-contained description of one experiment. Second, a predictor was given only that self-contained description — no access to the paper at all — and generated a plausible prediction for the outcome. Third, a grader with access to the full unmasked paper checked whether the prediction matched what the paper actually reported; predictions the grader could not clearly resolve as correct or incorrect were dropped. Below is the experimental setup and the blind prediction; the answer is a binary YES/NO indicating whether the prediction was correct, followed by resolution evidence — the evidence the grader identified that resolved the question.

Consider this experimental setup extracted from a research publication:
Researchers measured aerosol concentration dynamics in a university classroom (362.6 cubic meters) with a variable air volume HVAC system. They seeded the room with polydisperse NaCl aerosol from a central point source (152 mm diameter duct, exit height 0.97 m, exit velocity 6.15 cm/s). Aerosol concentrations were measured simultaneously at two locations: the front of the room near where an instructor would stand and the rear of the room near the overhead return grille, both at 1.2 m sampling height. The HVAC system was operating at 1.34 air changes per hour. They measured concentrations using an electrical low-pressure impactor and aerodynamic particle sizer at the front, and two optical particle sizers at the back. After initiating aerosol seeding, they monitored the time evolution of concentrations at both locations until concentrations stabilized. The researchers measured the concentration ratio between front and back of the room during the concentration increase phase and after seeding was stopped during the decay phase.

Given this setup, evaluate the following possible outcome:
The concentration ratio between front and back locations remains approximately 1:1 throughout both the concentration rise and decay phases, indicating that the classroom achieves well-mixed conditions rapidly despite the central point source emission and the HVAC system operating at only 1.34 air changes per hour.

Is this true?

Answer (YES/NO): NO